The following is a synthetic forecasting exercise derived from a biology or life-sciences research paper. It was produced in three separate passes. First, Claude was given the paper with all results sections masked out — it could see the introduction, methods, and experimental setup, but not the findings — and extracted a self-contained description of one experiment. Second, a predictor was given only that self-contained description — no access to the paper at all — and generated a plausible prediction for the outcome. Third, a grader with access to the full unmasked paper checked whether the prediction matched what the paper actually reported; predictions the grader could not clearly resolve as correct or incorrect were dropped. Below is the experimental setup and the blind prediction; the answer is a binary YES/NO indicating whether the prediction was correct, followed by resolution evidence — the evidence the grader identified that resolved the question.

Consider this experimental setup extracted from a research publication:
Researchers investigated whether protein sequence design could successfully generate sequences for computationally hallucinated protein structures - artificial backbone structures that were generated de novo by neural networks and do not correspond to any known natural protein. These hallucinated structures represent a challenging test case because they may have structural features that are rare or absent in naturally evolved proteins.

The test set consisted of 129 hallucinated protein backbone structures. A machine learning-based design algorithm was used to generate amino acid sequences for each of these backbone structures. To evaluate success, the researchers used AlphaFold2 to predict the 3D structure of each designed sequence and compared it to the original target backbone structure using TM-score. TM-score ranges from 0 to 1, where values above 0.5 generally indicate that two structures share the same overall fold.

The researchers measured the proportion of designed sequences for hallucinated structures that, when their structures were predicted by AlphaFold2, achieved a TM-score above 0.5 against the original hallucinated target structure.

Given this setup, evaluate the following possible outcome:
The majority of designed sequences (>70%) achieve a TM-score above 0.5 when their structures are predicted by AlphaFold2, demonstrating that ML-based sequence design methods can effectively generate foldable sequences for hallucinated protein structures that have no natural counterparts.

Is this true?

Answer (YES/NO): YES